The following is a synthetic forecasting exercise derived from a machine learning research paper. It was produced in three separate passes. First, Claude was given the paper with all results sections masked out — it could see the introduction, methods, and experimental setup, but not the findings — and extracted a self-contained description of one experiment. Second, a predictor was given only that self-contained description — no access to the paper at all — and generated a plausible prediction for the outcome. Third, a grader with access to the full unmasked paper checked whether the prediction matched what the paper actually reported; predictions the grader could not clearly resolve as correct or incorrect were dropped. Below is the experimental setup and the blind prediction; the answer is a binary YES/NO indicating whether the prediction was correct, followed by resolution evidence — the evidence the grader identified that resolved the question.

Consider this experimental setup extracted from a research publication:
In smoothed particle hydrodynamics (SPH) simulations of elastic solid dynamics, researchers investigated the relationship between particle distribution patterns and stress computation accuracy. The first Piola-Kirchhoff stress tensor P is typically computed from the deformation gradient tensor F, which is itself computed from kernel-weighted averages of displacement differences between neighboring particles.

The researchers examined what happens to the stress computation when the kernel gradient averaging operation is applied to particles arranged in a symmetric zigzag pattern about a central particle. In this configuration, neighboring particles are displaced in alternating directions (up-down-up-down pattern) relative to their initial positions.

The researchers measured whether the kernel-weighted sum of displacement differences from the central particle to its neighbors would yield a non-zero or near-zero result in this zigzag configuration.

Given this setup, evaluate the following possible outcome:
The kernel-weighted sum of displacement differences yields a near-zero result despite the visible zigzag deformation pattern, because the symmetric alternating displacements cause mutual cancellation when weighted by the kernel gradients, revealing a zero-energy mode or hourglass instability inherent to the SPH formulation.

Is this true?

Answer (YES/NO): YES